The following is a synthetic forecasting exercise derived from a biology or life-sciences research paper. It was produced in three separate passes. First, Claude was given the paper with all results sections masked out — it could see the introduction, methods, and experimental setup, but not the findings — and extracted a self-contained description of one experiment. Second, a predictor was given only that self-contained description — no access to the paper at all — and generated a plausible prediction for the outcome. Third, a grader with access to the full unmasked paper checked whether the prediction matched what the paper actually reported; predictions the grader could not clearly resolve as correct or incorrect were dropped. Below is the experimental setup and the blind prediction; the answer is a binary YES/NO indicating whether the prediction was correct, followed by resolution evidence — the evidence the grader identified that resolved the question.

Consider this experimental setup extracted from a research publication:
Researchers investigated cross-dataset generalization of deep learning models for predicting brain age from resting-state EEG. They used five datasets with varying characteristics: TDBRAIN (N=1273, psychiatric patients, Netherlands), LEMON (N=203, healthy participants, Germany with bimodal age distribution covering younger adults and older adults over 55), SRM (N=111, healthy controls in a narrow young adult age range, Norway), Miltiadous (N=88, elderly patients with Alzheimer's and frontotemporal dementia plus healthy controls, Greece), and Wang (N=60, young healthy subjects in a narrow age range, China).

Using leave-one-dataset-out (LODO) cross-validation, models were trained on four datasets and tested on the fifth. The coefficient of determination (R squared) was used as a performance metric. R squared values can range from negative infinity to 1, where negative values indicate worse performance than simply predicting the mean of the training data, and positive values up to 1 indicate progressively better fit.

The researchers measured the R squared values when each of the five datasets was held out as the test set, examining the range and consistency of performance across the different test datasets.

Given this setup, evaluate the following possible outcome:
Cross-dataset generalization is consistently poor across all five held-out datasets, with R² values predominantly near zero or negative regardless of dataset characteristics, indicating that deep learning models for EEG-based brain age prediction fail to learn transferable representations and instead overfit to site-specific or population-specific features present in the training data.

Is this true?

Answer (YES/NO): NO